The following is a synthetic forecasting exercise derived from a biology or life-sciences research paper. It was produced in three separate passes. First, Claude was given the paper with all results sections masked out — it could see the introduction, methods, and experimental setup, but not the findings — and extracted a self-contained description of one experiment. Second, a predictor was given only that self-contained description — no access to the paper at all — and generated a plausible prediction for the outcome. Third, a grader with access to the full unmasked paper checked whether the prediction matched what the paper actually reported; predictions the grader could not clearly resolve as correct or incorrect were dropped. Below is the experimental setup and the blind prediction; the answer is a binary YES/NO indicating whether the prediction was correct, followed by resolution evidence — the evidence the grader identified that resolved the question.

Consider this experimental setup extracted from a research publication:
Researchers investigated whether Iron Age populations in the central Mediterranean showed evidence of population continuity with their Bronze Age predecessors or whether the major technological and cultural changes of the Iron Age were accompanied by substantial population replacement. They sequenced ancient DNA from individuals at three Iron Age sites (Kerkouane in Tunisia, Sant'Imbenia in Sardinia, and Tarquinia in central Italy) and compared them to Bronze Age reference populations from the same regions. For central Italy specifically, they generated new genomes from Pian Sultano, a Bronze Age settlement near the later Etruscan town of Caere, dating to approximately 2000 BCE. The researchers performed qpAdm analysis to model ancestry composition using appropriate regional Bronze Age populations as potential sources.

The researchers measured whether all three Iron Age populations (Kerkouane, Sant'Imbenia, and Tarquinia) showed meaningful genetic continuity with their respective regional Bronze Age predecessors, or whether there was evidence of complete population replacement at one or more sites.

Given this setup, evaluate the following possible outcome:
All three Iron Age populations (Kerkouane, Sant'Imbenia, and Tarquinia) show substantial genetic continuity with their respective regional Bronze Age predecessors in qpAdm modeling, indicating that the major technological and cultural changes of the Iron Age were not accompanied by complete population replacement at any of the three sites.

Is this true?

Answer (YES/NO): YES